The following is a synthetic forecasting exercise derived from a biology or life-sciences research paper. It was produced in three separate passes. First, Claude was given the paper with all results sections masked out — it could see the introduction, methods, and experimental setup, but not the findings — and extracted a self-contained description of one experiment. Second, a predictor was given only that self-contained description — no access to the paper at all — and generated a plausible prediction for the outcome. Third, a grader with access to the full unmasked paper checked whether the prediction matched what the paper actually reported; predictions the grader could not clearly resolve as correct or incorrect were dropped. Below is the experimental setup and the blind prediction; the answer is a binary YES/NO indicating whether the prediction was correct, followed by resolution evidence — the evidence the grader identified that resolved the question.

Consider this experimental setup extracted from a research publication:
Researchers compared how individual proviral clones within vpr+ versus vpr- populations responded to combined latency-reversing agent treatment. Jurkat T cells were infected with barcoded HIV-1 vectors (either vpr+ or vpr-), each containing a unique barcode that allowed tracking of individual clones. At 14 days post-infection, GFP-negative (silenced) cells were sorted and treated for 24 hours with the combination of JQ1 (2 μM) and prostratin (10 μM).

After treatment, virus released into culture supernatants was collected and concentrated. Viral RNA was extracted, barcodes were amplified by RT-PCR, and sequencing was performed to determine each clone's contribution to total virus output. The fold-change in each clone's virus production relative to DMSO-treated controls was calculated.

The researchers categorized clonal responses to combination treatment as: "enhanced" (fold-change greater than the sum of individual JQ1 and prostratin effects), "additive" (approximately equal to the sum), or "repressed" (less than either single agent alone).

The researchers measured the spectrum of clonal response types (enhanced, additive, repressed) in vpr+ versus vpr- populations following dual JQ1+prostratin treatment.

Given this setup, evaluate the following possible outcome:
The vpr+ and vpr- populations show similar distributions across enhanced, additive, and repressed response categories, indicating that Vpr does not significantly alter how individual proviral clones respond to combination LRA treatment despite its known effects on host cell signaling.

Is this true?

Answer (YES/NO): NO